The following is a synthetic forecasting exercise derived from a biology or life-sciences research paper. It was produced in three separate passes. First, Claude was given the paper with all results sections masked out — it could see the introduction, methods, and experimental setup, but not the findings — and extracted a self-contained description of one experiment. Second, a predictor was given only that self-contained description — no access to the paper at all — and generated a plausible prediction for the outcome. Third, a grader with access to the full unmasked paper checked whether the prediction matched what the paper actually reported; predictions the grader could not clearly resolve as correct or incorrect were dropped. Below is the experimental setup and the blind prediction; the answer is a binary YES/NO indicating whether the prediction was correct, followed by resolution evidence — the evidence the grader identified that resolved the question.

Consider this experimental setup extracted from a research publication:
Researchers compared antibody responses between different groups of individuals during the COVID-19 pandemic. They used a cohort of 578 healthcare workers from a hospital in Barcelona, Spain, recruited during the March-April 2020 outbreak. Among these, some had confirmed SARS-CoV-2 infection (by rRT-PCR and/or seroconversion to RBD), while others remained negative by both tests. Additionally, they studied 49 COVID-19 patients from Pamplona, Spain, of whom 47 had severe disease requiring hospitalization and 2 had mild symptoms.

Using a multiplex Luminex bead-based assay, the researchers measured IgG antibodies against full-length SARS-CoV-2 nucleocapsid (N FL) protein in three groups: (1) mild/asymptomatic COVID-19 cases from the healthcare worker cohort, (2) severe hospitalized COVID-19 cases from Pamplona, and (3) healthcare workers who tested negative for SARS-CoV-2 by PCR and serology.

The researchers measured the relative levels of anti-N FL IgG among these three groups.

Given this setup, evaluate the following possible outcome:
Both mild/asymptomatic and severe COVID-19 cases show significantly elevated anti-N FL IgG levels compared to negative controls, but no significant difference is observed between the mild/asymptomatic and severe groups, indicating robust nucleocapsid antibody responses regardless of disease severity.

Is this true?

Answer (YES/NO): NO